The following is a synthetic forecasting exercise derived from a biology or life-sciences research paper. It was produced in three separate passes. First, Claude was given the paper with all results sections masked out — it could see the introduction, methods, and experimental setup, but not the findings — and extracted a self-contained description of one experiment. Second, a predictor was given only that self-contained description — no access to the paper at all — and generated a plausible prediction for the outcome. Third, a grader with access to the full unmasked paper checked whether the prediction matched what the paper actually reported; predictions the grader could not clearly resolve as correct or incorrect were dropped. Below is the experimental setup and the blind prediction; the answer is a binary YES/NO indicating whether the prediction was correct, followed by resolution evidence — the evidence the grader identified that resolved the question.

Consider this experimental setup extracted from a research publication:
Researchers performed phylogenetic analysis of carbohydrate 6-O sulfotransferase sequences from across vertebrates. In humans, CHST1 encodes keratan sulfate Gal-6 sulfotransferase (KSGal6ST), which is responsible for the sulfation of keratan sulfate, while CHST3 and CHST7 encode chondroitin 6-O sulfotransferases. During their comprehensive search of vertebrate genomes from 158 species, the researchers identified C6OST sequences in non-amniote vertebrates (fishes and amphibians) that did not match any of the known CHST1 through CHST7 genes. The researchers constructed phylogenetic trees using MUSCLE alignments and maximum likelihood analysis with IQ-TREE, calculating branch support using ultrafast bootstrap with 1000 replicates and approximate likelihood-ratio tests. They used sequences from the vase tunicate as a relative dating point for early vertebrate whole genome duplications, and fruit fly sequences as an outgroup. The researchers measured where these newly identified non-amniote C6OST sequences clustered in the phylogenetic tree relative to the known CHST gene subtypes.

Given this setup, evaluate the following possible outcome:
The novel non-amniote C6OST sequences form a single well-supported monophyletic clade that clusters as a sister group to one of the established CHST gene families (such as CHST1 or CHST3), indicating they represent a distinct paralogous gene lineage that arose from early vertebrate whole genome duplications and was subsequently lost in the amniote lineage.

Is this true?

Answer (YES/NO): YES